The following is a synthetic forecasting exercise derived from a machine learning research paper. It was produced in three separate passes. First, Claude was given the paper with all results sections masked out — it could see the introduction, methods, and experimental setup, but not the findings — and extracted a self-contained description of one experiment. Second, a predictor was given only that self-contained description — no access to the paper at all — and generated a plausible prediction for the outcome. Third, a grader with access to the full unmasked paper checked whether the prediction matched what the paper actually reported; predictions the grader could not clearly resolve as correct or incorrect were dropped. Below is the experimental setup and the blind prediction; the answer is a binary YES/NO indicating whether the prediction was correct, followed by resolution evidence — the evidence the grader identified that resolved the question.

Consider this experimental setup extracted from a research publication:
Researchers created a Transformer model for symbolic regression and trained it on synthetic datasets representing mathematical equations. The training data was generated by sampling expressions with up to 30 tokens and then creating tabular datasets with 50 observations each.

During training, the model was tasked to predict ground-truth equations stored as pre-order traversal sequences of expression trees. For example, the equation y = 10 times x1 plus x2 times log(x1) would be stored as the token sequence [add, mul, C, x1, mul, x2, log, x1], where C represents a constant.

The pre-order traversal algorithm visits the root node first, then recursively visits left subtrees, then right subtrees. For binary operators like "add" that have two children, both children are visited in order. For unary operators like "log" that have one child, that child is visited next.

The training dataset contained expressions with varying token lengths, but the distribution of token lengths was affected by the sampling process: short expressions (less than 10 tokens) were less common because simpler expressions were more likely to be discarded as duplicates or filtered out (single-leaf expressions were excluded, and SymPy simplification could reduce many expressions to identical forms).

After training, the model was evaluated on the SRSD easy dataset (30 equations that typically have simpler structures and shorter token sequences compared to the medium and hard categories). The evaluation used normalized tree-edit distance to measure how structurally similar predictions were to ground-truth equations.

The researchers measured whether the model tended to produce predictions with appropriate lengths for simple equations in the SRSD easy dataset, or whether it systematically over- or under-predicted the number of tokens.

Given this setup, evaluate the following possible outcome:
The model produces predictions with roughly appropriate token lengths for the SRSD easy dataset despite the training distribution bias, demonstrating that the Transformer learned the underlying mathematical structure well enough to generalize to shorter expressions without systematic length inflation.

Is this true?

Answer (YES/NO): NO